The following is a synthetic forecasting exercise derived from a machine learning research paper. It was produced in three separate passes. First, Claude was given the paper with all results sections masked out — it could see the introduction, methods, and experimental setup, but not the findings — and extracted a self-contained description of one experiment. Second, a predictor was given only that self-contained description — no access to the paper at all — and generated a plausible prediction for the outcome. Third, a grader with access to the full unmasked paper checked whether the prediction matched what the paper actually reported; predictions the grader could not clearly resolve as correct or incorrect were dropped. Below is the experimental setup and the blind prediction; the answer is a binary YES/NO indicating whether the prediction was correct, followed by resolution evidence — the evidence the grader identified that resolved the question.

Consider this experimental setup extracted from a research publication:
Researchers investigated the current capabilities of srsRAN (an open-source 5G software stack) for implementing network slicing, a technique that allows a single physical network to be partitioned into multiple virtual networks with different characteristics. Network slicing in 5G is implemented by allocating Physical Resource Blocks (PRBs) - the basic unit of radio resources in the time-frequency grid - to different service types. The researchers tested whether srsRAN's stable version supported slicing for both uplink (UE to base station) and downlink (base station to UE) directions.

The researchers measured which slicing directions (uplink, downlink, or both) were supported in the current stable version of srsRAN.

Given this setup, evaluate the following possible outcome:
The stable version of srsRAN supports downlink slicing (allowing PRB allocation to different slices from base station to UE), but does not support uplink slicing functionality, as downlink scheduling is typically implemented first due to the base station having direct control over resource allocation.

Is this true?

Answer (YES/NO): YES